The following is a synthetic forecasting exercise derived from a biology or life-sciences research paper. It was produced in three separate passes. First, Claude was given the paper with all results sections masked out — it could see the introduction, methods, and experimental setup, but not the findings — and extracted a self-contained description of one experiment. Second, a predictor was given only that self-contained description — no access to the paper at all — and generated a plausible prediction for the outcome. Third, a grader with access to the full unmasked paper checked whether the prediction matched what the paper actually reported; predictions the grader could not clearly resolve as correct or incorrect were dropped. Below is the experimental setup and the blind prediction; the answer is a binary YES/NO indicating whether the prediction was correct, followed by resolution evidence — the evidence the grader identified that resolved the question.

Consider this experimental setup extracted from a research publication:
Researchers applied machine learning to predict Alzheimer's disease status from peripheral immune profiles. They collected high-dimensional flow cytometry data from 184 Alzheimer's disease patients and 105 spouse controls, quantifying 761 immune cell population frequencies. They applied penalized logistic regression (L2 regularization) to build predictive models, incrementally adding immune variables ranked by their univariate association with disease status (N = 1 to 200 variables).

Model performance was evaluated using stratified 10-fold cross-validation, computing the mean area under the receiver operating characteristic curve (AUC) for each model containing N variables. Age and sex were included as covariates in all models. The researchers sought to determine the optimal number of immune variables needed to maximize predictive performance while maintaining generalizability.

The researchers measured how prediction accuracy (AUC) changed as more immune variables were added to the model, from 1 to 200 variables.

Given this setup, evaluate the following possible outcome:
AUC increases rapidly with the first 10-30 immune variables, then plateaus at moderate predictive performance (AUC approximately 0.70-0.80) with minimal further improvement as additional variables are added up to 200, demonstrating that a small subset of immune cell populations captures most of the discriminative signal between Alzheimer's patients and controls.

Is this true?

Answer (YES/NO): NO